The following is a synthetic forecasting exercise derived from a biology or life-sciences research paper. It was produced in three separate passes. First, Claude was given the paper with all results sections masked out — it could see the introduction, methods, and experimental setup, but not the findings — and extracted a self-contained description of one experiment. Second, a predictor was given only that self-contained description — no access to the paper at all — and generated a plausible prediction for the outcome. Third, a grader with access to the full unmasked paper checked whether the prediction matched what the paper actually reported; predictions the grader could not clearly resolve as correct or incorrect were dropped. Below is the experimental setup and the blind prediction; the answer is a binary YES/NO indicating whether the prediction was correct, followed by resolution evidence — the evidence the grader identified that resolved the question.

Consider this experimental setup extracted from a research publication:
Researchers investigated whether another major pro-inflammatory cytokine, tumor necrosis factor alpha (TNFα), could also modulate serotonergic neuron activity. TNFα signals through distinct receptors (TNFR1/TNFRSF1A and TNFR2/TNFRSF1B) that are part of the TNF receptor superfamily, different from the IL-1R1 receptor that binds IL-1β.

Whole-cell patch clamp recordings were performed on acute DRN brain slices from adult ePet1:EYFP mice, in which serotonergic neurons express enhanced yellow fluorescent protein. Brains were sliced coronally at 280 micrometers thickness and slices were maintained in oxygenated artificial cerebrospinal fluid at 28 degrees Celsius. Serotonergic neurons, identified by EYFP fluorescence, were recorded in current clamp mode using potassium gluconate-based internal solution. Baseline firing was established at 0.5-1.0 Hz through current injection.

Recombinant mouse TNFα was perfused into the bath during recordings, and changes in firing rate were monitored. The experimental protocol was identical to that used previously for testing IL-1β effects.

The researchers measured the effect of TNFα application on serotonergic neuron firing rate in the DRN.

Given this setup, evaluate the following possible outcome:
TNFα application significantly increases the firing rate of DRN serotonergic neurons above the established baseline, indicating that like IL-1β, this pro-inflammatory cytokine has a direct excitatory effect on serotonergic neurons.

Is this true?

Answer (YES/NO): NO